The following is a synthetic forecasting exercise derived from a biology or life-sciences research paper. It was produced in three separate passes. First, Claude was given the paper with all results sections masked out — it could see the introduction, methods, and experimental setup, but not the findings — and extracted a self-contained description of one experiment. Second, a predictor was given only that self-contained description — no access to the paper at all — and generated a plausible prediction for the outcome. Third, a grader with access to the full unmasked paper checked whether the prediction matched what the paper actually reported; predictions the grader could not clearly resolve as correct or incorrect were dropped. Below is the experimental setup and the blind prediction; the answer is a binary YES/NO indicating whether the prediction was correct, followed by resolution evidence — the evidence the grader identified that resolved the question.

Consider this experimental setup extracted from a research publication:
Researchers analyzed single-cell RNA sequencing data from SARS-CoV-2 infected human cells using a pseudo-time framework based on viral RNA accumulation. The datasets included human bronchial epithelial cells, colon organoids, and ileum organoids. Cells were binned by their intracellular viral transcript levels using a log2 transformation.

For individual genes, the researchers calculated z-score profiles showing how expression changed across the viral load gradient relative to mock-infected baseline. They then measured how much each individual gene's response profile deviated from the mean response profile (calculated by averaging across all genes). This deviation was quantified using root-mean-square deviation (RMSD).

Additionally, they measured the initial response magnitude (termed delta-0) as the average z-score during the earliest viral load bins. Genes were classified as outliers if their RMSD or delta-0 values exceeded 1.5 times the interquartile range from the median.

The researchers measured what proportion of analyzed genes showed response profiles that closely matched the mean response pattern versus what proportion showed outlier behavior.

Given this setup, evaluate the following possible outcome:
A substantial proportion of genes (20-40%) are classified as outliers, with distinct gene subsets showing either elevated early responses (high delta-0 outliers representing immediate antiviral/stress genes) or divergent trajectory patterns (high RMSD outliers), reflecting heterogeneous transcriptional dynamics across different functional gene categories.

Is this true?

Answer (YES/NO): NO